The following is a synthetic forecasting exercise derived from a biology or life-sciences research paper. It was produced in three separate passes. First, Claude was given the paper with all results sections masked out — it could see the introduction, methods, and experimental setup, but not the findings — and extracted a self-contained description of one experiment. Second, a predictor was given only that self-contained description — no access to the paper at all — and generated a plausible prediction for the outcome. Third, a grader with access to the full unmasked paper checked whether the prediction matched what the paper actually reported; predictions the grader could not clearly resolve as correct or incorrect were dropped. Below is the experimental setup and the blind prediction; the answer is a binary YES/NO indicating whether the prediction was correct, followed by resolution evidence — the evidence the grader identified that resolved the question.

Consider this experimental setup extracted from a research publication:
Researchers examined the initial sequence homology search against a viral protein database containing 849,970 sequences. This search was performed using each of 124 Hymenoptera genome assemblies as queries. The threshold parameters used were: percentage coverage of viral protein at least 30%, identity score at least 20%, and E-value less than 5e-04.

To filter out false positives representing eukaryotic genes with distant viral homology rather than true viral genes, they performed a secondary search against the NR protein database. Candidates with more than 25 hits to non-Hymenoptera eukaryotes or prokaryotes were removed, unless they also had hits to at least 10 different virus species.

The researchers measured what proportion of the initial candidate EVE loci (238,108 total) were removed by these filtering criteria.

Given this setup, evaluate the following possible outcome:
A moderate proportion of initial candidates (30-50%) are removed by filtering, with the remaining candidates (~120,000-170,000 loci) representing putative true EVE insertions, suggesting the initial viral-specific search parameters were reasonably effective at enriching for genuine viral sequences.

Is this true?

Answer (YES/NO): NO